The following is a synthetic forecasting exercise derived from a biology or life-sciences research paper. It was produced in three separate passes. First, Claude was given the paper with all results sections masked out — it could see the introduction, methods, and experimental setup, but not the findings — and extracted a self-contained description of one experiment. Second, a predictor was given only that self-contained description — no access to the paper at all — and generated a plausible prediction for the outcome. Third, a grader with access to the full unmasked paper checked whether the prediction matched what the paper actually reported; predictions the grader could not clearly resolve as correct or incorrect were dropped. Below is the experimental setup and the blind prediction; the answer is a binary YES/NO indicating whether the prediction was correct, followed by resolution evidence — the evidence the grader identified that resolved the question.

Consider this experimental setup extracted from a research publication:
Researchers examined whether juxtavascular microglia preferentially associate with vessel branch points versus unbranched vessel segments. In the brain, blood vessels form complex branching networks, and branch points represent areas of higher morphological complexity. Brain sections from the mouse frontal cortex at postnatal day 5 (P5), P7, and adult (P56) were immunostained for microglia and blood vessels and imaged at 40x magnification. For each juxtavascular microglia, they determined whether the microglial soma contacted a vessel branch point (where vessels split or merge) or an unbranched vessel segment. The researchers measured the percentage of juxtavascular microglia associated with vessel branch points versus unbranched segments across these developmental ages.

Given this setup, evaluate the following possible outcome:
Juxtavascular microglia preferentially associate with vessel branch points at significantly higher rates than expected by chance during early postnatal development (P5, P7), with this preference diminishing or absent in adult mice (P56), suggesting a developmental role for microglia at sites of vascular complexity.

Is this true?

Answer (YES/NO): NO